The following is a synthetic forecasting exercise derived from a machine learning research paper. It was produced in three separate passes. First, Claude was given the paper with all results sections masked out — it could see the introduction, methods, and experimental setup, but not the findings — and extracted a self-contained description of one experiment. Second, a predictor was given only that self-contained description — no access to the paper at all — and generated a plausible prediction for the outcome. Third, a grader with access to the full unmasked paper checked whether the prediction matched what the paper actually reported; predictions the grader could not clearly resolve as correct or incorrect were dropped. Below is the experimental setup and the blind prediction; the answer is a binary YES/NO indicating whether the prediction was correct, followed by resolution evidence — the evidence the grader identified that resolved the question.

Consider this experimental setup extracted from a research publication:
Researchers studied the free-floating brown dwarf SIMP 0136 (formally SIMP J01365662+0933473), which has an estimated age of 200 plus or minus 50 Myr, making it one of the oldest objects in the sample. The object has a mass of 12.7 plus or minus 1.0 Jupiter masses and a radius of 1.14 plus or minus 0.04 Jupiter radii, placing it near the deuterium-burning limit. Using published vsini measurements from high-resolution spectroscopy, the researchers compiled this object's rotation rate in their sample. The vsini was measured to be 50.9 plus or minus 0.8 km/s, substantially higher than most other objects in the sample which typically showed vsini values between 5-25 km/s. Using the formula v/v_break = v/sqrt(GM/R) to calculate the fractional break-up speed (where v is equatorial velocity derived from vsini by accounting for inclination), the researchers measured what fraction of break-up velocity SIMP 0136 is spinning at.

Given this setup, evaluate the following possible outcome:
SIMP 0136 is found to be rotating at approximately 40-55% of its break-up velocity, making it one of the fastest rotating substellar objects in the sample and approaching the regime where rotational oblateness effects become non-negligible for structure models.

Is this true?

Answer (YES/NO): YES